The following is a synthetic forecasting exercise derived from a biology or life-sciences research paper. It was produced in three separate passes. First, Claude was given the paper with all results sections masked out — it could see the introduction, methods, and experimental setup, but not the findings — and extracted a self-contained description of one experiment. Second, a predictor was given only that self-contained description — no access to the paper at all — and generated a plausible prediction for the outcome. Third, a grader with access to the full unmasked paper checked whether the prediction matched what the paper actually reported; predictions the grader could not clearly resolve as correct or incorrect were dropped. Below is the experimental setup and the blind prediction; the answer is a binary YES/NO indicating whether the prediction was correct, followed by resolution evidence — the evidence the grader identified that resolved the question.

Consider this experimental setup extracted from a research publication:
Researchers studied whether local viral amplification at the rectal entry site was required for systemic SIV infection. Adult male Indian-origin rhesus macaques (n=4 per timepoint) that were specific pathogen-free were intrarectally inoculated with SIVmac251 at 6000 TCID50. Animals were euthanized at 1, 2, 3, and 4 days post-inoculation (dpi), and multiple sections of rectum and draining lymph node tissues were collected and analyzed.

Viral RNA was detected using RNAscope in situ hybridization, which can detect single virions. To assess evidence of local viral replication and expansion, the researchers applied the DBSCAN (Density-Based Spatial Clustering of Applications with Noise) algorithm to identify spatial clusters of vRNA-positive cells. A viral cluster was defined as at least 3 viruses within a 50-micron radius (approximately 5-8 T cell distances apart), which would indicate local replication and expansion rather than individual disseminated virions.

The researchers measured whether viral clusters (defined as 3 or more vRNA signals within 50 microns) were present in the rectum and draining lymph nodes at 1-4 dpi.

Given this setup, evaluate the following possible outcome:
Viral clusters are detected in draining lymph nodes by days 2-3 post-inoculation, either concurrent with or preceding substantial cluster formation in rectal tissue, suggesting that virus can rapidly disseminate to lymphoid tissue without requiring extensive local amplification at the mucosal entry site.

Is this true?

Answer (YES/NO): YES